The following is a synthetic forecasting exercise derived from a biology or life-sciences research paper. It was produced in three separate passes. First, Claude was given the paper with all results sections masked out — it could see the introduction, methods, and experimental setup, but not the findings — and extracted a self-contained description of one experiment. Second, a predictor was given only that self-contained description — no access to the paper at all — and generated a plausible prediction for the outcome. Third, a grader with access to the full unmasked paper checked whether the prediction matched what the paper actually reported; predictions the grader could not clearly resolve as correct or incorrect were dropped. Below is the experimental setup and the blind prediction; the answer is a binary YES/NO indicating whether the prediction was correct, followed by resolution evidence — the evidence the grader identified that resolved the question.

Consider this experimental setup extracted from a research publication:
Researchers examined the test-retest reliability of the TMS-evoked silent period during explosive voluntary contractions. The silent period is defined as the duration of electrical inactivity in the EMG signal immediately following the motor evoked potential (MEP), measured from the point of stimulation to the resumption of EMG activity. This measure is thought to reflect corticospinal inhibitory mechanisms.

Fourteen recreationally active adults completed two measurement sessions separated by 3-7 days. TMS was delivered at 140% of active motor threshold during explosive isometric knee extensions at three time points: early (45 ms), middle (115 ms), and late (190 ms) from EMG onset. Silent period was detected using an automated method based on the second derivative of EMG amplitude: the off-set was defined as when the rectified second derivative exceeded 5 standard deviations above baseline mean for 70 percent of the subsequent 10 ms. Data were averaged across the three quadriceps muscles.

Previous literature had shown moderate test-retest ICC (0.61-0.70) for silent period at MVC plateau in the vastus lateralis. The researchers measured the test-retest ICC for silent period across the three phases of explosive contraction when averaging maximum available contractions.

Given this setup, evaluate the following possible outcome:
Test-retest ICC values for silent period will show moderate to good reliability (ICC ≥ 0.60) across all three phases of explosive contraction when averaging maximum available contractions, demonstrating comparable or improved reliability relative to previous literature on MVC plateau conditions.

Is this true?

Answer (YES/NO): NO